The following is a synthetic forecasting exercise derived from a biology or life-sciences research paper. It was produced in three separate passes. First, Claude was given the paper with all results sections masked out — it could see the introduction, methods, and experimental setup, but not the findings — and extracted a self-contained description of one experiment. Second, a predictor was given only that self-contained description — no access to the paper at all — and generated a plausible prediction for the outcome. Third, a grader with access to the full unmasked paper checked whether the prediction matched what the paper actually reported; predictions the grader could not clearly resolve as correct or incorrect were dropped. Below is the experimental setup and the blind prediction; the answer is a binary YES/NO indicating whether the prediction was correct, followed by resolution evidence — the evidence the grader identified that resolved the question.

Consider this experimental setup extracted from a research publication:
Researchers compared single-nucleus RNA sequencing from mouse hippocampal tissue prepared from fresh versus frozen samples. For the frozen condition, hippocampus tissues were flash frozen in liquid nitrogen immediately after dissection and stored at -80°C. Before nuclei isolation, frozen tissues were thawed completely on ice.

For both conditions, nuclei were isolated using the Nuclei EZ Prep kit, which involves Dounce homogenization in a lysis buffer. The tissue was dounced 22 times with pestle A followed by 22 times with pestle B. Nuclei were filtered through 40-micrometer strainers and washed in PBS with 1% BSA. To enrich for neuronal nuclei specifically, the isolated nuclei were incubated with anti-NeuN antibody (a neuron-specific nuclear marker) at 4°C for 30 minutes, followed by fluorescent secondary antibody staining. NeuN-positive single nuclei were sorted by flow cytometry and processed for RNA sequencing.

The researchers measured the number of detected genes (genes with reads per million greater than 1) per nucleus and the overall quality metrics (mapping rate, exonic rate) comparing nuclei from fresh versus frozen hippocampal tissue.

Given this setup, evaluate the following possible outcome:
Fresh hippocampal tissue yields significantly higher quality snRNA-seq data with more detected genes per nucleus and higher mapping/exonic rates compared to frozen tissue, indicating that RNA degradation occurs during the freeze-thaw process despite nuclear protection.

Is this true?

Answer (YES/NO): NO